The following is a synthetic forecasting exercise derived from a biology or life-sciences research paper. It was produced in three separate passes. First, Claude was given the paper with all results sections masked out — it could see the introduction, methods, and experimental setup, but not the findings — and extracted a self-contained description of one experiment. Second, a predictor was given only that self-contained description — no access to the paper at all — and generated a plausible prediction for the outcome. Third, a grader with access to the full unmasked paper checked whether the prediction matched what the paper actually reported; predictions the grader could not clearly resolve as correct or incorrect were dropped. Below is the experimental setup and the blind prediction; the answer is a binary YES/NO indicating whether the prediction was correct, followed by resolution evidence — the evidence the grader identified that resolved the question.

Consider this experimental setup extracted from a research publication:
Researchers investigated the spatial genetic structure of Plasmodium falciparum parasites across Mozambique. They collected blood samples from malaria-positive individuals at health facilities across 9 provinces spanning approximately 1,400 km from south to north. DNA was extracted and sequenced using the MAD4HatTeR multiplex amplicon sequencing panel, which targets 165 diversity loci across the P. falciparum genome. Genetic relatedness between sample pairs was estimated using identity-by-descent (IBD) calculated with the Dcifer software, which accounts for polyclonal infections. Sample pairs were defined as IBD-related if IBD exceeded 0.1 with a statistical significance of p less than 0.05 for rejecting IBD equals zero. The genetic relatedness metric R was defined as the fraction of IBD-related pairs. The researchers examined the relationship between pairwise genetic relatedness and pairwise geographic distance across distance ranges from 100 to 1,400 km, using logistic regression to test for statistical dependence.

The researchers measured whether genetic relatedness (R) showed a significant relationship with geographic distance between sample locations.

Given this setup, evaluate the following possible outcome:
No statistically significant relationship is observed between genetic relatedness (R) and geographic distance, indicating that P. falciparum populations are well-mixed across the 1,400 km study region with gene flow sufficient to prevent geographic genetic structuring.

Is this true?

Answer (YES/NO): NO